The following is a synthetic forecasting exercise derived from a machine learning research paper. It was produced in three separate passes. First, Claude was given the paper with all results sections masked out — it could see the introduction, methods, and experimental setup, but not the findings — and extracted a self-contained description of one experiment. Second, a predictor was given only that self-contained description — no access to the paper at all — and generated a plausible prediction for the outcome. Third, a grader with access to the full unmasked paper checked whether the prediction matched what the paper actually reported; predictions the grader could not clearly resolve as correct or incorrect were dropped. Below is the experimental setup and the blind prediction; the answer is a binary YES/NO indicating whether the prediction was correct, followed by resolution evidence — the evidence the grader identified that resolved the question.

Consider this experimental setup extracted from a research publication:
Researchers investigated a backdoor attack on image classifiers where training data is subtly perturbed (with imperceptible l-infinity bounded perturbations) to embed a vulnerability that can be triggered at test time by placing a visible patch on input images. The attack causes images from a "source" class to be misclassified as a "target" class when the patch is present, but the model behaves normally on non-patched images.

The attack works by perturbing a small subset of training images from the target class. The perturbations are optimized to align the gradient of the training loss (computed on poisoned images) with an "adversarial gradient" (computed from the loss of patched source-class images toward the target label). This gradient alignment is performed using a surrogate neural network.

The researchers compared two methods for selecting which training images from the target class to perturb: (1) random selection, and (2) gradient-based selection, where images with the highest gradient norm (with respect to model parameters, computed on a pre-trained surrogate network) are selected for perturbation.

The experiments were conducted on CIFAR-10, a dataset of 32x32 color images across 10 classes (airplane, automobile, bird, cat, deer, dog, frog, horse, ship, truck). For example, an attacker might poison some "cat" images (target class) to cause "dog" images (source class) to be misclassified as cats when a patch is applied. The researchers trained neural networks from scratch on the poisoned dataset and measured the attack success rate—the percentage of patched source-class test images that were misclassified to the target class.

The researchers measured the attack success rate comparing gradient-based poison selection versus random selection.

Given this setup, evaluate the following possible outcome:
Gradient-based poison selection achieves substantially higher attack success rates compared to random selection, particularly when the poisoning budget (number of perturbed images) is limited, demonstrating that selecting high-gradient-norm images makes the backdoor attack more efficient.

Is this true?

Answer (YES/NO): YES